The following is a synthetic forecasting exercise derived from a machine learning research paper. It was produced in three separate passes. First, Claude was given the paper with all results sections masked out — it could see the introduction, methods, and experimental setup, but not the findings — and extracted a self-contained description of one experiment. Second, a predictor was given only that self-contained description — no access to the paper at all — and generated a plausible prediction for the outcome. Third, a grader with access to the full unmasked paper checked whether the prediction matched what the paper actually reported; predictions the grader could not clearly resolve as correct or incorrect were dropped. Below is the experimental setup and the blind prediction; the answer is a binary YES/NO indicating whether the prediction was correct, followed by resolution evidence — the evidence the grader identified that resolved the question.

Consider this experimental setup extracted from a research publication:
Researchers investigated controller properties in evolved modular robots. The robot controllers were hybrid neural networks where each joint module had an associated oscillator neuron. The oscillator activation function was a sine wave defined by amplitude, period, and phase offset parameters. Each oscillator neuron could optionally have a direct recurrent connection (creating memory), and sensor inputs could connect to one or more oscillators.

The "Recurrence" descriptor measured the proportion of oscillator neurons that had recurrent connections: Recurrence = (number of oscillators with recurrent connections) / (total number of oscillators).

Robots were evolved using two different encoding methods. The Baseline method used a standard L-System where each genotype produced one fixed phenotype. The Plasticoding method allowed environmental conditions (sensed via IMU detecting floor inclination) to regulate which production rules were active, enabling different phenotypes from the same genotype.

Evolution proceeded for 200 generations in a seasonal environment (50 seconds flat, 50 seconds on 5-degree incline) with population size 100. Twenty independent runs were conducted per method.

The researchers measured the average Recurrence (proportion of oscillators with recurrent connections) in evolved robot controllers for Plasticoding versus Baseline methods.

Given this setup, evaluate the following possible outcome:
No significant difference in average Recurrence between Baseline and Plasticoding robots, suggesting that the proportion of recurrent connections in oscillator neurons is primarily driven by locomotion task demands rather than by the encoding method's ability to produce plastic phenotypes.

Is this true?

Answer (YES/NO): NO